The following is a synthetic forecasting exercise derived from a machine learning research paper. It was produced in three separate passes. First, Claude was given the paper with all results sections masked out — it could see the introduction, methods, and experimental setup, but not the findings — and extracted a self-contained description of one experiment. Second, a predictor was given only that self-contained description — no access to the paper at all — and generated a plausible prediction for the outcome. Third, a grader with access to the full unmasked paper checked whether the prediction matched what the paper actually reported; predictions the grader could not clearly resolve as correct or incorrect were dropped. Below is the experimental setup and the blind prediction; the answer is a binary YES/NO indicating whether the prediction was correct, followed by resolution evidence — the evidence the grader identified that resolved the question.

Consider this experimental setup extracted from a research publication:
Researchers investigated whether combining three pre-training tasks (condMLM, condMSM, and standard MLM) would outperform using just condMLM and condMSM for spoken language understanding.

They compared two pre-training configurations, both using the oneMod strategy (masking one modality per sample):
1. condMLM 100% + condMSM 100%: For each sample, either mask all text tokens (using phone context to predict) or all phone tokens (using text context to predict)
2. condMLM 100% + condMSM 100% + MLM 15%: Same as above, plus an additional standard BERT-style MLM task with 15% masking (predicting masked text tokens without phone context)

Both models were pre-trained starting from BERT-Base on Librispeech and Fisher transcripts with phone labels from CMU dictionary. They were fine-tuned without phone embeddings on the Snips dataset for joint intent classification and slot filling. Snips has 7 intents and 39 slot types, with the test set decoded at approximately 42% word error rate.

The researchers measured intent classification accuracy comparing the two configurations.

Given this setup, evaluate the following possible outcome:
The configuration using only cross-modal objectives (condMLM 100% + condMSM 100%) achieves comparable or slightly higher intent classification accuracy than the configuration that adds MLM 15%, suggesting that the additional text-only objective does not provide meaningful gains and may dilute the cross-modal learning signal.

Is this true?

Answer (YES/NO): YES